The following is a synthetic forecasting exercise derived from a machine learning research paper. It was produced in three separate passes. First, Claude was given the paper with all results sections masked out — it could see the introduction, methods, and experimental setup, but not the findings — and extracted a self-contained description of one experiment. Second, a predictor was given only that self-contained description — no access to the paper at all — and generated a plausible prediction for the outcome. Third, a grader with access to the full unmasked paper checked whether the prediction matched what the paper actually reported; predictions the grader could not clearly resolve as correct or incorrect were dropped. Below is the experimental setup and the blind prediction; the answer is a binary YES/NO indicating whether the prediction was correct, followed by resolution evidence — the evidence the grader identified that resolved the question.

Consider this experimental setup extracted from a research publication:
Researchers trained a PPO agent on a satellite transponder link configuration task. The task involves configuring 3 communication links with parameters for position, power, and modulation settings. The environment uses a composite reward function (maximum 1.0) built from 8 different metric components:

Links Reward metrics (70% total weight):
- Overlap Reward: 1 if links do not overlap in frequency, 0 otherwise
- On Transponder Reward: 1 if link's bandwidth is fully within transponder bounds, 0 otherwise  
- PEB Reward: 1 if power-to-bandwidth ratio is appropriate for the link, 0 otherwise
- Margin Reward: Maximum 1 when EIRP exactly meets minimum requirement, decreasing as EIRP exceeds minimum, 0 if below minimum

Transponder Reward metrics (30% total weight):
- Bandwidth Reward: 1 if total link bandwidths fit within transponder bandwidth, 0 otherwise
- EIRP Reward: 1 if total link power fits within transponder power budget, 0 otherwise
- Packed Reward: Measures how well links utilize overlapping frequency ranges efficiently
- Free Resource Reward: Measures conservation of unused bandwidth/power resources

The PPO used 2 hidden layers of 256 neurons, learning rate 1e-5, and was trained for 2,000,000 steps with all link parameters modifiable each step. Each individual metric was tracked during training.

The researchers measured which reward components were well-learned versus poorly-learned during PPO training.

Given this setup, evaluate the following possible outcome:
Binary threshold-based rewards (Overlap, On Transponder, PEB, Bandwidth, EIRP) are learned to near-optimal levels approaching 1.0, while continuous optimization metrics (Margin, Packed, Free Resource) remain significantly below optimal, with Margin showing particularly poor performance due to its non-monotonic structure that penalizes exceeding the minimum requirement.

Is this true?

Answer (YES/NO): YES